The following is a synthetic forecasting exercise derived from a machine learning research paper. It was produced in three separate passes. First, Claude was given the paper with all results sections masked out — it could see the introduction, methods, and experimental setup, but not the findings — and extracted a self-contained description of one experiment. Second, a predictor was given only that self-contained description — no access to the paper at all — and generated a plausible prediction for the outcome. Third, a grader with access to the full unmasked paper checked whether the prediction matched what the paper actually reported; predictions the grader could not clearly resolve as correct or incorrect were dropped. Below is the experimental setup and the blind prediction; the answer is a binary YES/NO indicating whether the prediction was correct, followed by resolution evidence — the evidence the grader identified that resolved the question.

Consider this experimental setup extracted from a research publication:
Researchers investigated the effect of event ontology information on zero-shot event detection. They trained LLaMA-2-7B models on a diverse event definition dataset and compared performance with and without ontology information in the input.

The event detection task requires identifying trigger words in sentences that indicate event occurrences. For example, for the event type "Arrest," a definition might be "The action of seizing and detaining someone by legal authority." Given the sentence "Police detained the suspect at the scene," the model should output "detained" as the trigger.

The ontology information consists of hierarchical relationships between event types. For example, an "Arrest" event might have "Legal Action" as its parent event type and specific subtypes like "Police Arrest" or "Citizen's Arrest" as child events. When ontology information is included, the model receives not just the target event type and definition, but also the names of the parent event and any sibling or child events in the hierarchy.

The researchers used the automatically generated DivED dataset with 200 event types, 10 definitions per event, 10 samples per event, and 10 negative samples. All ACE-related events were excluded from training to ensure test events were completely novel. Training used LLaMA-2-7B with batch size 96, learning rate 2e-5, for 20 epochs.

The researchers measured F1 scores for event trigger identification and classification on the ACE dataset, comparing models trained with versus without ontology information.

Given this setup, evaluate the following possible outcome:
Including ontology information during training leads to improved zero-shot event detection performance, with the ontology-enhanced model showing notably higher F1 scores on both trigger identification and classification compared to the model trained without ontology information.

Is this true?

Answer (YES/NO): YES